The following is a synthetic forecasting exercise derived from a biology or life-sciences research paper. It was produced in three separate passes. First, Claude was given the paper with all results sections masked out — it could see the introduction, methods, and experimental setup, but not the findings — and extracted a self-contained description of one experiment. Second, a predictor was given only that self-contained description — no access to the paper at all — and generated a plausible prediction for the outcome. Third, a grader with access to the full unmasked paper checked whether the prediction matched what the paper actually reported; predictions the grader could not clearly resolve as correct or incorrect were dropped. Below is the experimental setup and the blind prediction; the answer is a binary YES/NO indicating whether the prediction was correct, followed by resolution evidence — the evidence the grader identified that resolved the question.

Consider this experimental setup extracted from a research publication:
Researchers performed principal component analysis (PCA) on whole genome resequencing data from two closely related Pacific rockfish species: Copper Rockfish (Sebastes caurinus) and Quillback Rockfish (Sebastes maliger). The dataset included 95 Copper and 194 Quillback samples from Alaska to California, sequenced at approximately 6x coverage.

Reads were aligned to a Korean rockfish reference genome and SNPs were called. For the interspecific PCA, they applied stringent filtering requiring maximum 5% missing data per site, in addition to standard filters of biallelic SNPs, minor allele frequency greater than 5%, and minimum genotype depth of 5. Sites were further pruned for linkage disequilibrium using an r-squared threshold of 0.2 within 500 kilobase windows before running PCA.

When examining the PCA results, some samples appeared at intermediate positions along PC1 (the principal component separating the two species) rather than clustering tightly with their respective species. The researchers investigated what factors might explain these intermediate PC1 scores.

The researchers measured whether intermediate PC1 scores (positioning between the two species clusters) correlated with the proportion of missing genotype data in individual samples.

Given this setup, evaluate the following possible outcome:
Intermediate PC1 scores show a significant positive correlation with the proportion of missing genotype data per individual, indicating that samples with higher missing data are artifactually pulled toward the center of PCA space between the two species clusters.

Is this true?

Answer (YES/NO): YES